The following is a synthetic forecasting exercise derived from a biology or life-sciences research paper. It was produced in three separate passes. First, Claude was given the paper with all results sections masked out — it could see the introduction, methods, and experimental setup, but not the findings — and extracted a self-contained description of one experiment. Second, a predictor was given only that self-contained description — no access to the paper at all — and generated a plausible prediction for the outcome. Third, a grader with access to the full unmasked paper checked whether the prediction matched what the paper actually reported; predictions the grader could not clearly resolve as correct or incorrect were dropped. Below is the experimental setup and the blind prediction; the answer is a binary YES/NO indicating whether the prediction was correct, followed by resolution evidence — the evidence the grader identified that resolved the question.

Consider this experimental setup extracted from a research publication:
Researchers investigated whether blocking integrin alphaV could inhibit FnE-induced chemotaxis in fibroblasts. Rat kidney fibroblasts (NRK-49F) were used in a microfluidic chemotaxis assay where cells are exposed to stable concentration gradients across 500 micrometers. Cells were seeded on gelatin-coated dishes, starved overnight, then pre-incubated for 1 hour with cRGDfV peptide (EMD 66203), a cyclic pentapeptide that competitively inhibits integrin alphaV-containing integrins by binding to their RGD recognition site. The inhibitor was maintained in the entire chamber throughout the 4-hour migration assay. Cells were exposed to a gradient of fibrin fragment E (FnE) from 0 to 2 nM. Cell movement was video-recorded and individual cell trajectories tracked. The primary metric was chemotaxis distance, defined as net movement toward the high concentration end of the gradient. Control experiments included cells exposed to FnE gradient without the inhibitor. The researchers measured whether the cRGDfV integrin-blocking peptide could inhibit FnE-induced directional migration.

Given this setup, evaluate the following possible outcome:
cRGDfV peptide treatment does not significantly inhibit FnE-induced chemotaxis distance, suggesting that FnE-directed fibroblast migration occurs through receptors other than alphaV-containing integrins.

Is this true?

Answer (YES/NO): NO